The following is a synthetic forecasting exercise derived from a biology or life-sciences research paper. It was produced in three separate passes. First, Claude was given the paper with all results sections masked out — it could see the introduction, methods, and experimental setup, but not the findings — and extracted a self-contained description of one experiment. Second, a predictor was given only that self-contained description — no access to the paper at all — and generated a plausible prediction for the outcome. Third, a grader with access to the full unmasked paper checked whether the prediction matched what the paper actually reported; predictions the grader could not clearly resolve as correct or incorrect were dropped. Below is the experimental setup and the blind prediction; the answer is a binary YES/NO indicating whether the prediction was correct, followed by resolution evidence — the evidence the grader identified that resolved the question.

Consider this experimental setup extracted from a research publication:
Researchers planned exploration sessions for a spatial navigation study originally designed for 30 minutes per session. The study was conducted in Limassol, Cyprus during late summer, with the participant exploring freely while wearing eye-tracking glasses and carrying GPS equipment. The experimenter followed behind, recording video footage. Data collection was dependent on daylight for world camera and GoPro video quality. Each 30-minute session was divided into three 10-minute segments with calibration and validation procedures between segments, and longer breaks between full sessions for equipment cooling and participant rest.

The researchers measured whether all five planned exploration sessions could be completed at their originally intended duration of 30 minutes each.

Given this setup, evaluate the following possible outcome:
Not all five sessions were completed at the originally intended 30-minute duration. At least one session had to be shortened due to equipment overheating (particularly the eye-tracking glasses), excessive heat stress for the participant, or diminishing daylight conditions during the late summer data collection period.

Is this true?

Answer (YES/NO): YES